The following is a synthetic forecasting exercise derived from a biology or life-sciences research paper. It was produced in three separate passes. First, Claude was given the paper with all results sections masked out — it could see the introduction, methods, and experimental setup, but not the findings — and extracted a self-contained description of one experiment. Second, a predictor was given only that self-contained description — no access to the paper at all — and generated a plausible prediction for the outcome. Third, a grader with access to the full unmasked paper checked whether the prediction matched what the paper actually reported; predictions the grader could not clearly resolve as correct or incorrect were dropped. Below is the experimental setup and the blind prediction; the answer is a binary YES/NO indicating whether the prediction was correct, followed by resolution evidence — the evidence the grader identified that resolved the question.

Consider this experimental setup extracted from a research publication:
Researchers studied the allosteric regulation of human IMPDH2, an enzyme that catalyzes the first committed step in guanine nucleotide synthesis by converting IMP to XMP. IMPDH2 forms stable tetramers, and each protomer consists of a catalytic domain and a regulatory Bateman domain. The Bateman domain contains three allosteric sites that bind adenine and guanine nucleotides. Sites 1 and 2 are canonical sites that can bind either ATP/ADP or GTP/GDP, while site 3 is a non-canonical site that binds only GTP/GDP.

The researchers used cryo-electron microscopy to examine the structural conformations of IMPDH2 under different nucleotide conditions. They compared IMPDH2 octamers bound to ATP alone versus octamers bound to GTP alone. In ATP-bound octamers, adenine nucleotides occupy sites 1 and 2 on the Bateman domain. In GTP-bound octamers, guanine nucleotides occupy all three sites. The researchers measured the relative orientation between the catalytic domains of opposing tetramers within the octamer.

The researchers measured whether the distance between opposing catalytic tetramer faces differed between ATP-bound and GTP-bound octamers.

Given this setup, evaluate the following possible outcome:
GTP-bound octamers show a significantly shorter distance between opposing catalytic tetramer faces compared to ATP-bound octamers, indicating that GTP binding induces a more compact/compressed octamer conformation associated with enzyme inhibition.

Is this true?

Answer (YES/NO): YES